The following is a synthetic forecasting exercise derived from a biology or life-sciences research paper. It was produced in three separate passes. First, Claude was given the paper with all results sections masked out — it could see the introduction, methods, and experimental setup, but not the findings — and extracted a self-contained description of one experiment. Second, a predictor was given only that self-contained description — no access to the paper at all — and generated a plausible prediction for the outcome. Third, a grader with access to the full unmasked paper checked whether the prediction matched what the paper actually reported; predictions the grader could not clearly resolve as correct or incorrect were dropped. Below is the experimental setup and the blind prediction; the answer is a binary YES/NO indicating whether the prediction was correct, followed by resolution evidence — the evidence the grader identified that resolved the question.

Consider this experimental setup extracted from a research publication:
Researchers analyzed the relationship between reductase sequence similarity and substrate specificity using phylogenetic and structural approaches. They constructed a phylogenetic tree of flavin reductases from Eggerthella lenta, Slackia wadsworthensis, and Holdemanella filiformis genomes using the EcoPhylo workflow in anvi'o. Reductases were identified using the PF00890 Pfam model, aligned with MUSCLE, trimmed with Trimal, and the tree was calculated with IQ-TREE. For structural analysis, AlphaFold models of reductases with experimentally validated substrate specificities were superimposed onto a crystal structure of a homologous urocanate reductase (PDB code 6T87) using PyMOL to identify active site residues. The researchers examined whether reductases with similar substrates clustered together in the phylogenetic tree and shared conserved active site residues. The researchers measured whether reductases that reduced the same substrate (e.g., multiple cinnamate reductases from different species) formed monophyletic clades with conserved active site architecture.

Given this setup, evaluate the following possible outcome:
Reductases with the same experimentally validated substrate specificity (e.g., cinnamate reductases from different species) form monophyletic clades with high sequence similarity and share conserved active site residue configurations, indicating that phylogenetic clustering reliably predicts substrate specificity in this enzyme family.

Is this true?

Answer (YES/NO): NO